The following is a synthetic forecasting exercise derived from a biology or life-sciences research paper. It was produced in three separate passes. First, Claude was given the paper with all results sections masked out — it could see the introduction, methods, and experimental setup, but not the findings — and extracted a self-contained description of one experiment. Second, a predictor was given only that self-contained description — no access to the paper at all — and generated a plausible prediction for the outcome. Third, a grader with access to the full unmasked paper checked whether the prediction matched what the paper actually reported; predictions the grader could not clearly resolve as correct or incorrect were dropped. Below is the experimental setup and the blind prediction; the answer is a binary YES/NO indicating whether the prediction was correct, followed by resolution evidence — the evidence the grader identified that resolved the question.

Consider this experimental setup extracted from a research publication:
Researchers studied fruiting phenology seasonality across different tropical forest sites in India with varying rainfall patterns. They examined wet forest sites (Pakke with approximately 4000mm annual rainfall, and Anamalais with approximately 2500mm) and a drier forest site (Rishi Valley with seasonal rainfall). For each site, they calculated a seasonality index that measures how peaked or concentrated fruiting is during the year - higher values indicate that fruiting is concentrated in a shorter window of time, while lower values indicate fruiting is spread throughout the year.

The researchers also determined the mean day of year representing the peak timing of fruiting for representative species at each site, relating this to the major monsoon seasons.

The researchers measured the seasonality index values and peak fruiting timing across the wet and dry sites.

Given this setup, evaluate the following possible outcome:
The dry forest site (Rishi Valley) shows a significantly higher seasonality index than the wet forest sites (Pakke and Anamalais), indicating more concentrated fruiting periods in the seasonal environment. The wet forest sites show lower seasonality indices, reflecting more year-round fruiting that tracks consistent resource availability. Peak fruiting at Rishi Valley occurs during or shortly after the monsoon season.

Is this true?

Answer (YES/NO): NO